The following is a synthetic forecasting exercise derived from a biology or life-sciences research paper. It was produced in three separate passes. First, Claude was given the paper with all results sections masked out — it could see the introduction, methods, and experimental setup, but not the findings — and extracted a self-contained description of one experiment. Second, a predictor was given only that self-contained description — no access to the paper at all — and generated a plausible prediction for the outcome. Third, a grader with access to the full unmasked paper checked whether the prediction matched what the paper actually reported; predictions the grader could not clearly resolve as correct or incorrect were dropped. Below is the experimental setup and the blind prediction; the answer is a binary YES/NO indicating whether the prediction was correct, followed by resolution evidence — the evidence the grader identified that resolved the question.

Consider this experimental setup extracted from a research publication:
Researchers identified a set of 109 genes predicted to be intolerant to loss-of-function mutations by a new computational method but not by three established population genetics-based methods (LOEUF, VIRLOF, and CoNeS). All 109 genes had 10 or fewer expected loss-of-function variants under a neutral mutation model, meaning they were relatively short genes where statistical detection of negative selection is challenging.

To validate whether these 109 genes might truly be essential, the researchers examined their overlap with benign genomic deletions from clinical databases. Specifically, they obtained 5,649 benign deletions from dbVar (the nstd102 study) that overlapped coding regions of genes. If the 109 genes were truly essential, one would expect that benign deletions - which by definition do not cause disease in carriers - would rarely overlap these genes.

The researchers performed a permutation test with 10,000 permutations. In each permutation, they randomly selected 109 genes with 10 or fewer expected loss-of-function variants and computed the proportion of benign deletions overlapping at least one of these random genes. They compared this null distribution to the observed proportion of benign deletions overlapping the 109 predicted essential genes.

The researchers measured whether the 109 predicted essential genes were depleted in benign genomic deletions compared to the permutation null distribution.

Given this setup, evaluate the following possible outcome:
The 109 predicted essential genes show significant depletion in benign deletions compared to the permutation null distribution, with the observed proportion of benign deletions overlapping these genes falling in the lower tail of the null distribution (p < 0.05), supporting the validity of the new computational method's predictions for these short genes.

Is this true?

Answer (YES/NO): YES